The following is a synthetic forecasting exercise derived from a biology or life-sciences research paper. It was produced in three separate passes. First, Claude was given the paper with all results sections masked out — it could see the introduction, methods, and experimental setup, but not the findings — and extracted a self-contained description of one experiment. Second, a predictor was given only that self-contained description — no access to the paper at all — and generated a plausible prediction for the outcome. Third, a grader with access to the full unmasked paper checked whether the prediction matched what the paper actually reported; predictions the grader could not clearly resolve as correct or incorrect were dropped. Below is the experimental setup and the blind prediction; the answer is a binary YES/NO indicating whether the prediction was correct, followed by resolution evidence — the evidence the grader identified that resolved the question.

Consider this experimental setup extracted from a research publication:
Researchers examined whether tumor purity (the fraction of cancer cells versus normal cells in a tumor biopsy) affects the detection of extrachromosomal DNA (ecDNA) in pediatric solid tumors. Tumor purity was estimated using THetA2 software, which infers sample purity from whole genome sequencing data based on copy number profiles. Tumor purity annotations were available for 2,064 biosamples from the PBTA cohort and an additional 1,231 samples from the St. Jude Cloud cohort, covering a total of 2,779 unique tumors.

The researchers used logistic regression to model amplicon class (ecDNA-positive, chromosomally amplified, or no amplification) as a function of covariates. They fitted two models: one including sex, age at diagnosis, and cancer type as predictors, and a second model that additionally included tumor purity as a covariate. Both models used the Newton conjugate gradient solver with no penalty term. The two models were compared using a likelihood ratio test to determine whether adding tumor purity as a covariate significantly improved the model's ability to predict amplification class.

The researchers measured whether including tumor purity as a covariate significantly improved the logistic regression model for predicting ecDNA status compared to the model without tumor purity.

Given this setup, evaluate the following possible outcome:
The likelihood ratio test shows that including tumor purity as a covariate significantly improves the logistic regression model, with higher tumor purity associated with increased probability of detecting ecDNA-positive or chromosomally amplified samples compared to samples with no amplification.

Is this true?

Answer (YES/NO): NO